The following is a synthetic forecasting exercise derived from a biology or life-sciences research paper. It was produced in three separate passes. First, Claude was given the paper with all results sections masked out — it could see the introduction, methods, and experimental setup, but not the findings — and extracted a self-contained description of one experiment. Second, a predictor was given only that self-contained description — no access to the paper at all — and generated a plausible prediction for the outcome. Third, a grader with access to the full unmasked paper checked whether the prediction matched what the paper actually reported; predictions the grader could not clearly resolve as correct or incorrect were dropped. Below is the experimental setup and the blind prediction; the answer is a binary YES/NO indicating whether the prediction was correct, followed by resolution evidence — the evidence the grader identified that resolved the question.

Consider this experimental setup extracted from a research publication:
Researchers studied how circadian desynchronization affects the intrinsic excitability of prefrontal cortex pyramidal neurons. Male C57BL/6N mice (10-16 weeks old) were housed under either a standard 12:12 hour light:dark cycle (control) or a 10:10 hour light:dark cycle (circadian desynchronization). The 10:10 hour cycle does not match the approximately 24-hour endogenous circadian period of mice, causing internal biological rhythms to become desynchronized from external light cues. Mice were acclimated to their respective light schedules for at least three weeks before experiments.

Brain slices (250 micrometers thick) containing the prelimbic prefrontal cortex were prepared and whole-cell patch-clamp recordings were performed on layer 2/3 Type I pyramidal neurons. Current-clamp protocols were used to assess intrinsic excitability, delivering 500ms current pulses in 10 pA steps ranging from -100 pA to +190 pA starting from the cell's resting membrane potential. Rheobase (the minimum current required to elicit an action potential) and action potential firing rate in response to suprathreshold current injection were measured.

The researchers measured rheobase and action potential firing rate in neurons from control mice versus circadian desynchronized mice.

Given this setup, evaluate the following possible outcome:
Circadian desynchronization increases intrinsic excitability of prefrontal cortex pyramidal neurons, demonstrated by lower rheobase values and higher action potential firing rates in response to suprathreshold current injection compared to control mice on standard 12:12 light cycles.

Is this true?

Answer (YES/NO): NO